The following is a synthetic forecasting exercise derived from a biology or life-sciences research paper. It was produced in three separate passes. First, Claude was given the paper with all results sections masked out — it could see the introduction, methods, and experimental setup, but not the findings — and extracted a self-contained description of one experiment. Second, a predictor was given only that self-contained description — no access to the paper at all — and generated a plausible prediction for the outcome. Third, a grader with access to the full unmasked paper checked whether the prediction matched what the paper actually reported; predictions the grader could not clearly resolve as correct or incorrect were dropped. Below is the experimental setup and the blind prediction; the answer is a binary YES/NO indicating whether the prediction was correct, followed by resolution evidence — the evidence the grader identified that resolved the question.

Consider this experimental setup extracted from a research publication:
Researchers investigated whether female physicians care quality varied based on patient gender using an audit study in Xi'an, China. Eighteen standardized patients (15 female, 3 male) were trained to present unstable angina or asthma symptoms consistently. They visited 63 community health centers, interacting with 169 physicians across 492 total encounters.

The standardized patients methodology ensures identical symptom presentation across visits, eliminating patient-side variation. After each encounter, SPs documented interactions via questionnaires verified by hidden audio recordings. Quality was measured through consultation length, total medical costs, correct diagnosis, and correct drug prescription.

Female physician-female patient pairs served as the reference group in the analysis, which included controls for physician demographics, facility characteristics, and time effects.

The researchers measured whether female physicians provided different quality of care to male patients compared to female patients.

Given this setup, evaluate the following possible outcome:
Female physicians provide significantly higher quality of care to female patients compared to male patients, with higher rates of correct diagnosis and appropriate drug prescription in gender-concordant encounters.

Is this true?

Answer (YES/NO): NO